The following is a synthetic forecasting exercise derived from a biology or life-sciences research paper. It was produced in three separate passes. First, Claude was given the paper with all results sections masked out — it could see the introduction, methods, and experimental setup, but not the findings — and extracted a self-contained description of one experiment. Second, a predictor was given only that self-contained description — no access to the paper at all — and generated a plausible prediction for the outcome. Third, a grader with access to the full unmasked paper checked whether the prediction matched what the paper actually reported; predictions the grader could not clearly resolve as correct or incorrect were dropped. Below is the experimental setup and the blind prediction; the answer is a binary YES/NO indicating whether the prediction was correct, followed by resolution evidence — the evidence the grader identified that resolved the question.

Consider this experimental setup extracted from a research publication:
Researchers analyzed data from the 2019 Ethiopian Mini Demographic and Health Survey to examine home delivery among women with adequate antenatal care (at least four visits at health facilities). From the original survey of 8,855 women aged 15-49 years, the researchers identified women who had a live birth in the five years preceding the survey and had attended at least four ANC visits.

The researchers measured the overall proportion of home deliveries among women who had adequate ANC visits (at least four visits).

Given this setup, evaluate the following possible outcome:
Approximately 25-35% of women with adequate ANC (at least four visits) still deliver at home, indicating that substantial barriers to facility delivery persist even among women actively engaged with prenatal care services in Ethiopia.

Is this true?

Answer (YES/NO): YES